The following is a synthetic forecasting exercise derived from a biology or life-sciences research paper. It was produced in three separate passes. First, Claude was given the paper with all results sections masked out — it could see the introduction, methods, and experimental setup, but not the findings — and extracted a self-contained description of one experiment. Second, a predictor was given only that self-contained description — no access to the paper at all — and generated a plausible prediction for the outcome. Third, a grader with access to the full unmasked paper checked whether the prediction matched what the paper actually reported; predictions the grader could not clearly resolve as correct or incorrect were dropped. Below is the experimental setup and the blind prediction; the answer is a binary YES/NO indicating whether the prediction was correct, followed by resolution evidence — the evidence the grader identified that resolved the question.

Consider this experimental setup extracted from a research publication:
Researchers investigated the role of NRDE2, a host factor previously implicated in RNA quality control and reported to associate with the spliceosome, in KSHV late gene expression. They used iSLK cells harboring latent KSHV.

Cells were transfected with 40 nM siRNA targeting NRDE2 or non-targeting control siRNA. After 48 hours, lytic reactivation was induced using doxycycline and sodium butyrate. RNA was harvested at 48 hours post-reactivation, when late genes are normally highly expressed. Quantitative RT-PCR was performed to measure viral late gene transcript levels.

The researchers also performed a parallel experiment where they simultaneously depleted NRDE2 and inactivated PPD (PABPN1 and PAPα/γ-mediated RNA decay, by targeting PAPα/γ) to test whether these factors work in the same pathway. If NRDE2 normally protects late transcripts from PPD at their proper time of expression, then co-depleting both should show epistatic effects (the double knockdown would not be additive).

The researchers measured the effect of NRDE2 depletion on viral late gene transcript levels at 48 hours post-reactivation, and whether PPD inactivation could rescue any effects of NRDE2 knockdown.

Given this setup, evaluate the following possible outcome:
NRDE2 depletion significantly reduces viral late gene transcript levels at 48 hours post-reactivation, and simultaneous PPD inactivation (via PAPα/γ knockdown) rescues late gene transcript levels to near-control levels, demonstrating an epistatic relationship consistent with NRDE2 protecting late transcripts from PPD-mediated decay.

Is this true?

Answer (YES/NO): YES